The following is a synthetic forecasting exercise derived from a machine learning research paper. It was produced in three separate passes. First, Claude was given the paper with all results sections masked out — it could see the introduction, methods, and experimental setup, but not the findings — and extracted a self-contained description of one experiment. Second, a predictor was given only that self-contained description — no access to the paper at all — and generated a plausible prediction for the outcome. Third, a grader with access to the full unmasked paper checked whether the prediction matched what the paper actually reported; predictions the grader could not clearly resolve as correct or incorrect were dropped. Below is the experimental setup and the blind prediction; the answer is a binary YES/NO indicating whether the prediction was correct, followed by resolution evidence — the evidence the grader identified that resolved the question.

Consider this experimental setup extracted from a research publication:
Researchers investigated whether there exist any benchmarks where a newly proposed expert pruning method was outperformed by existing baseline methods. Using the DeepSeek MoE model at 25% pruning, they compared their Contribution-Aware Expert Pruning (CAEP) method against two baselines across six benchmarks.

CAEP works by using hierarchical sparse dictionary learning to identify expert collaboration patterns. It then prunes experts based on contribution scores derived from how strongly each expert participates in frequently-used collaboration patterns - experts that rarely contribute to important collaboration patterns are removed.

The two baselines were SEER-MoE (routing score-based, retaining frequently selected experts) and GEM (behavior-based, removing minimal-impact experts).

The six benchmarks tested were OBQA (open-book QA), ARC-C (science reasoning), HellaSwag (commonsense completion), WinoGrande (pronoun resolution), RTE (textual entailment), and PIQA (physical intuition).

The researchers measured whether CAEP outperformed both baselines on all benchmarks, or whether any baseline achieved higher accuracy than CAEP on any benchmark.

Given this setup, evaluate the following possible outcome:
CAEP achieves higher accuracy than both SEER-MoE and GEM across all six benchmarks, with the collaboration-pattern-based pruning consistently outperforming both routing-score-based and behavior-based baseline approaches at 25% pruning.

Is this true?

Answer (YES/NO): NO